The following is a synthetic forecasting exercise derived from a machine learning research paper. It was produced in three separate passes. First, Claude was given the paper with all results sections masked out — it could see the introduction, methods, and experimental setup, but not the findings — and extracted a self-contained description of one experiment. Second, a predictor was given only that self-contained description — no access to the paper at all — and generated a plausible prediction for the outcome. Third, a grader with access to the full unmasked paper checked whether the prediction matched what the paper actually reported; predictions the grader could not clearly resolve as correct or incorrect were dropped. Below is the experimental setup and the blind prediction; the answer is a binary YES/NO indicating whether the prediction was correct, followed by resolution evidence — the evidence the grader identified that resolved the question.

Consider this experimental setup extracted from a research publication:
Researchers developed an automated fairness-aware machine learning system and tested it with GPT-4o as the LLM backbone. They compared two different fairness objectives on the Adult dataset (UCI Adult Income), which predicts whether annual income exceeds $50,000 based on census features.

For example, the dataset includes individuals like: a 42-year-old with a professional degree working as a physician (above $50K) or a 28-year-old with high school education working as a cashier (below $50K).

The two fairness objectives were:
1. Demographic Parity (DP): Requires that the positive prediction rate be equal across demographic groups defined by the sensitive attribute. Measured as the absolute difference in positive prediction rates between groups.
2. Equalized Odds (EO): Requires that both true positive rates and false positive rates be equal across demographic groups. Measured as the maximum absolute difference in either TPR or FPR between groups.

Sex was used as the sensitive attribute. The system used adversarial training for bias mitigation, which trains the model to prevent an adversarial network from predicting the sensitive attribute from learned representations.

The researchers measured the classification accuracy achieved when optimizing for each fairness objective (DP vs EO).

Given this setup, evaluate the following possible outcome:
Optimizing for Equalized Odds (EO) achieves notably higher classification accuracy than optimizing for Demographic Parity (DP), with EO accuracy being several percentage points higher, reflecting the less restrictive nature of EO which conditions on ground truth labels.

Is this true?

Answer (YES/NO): YES